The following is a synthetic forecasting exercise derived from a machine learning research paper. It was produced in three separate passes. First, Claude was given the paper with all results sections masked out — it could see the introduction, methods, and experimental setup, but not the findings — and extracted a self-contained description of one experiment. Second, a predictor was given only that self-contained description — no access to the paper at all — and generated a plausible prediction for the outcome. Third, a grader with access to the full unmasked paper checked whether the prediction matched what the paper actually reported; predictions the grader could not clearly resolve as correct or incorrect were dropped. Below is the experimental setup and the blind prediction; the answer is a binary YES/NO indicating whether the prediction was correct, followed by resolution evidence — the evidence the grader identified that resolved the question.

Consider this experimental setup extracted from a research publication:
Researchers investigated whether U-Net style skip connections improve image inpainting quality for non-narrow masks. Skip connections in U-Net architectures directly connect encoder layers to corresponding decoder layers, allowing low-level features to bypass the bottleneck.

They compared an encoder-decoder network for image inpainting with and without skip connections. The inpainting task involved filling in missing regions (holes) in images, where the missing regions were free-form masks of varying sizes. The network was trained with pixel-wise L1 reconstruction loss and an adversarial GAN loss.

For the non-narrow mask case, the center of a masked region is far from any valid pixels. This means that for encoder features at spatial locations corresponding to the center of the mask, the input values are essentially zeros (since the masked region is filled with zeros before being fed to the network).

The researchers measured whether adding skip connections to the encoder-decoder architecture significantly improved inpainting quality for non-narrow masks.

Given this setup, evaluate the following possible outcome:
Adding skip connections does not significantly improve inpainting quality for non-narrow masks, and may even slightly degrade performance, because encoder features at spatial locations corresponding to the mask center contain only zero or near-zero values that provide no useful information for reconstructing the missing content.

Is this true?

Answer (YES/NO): YES